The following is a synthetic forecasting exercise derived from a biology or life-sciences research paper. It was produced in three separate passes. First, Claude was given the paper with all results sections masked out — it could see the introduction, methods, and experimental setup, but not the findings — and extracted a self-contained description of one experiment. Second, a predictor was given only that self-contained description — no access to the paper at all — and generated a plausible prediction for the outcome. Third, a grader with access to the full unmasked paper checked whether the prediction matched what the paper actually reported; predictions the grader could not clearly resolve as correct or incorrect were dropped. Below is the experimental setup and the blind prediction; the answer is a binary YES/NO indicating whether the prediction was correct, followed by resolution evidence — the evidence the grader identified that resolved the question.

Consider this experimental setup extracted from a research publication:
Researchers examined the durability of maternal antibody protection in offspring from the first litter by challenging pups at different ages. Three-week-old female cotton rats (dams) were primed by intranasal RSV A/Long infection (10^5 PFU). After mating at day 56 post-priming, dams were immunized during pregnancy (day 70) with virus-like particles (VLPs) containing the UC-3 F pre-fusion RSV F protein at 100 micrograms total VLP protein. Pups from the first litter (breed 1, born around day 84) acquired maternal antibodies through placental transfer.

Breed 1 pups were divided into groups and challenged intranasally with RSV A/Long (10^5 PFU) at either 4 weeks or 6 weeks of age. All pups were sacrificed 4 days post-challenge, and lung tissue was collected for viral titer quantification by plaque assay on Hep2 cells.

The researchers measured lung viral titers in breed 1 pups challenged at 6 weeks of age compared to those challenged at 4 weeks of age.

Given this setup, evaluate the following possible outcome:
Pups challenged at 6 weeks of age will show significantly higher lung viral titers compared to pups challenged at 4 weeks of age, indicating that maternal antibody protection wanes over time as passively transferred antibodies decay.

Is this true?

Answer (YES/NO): YES